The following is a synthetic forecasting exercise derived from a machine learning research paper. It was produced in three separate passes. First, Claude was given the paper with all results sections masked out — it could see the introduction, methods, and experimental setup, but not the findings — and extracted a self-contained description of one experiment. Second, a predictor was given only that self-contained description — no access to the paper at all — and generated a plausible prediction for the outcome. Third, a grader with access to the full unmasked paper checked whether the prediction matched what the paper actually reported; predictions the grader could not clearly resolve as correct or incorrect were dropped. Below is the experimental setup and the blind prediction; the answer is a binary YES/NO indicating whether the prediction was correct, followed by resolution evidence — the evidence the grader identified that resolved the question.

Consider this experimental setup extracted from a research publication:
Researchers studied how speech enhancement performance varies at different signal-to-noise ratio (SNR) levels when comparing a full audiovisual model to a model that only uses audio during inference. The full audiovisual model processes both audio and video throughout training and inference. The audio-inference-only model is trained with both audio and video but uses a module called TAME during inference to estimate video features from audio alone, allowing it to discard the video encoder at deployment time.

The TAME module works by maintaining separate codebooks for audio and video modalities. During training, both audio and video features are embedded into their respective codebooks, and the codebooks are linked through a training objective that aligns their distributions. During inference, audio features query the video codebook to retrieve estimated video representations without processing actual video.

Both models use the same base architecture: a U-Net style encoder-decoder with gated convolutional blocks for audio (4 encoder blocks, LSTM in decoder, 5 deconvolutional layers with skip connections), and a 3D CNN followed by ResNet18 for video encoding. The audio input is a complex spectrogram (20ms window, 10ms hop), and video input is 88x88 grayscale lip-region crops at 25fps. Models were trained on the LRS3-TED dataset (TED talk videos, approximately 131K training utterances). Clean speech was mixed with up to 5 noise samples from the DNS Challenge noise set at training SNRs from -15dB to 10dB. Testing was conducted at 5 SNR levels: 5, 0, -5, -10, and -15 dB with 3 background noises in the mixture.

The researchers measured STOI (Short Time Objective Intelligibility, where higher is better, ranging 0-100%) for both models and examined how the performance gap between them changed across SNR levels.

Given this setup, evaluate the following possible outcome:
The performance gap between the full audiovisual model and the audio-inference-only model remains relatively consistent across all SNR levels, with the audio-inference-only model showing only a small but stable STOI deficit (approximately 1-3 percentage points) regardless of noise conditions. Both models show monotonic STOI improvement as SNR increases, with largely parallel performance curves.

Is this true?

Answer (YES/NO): NO